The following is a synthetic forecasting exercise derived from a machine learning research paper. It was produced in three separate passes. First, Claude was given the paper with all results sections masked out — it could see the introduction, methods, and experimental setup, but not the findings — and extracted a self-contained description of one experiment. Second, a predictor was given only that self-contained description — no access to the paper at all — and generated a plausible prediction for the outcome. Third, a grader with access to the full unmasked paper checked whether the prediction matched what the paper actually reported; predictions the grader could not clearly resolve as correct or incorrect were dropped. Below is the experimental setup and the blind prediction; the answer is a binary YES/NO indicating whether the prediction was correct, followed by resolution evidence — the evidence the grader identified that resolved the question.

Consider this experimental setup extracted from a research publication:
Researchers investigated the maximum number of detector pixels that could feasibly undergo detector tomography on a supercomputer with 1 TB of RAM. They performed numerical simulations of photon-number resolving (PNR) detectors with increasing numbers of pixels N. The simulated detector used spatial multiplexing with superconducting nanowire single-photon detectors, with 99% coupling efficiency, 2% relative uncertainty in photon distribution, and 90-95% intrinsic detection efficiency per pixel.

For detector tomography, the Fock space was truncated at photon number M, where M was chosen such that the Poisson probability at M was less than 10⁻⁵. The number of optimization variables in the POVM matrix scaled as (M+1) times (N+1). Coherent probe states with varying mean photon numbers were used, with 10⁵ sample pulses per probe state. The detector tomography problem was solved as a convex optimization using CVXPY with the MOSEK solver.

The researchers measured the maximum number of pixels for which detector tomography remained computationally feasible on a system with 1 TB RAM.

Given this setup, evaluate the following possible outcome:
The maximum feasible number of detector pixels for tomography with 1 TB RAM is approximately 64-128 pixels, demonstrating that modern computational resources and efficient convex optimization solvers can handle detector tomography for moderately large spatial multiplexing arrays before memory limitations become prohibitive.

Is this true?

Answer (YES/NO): NO